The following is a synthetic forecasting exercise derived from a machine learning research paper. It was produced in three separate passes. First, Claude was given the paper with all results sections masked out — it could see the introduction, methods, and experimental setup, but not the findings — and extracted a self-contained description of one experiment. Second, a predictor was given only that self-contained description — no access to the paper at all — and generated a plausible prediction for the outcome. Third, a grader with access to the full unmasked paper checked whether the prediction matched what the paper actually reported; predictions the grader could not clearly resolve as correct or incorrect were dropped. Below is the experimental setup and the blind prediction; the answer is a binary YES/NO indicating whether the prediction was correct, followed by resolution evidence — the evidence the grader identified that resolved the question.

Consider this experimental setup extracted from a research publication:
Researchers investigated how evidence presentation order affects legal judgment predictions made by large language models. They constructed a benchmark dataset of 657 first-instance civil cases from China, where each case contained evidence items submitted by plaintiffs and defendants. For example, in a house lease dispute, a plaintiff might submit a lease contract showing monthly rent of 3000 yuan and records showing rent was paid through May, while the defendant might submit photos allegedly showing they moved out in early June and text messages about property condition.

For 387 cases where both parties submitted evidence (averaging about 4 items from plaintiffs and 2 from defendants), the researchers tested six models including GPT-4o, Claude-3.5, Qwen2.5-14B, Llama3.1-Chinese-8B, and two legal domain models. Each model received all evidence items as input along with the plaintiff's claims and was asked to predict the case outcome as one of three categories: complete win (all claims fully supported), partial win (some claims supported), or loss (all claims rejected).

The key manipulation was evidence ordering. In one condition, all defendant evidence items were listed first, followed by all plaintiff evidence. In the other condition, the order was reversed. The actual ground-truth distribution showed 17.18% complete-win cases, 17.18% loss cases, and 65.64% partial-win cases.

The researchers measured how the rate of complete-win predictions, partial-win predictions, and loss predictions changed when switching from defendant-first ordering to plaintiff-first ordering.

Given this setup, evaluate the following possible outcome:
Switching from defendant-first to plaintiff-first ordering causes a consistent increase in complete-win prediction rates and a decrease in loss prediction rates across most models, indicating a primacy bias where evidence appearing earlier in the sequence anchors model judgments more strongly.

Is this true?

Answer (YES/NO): NO